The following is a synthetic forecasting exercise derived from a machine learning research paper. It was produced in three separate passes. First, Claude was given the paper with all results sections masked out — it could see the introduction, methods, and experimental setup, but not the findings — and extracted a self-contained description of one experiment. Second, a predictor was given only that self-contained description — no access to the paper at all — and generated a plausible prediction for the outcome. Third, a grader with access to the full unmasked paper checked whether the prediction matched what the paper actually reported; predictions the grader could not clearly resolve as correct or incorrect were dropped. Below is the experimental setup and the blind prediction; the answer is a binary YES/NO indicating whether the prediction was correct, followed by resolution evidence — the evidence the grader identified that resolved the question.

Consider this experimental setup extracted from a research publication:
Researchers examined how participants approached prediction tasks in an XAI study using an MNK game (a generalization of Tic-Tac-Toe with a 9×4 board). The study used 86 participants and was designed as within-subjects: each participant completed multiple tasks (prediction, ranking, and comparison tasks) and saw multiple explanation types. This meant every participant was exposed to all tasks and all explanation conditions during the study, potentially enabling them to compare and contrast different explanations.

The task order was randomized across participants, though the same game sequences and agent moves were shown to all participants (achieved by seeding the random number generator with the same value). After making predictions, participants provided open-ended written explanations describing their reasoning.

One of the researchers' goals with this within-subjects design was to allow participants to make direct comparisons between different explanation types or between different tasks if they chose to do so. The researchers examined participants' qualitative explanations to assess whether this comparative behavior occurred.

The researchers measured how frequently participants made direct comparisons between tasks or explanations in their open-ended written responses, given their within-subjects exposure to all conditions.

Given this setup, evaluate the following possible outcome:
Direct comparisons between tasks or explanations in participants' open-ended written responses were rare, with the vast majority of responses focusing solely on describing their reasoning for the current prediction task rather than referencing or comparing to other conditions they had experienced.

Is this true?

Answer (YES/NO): YES